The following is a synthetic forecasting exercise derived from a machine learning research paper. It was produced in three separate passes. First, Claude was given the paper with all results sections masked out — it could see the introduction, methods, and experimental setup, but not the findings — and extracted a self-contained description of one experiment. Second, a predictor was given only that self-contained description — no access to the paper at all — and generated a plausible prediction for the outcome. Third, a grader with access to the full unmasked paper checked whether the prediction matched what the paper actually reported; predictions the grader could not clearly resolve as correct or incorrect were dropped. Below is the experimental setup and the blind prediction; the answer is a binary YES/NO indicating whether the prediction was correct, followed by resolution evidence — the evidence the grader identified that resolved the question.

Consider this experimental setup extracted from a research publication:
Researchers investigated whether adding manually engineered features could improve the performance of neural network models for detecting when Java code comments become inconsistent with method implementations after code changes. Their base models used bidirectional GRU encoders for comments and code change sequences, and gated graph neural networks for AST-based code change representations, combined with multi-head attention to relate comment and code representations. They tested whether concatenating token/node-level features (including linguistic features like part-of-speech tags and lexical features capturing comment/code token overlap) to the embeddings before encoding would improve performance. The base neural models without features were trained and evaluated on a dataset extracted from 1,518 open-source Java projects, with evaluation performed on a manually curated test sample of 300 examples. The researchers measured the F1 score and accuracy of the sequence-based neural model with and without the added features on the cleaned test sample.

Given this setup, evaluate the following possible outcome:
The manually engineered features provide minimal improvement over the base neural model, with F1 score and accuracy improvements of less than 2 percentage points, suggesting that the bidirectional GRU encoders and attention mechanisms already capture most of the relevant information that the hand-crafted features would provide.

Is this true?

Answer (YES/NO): NO